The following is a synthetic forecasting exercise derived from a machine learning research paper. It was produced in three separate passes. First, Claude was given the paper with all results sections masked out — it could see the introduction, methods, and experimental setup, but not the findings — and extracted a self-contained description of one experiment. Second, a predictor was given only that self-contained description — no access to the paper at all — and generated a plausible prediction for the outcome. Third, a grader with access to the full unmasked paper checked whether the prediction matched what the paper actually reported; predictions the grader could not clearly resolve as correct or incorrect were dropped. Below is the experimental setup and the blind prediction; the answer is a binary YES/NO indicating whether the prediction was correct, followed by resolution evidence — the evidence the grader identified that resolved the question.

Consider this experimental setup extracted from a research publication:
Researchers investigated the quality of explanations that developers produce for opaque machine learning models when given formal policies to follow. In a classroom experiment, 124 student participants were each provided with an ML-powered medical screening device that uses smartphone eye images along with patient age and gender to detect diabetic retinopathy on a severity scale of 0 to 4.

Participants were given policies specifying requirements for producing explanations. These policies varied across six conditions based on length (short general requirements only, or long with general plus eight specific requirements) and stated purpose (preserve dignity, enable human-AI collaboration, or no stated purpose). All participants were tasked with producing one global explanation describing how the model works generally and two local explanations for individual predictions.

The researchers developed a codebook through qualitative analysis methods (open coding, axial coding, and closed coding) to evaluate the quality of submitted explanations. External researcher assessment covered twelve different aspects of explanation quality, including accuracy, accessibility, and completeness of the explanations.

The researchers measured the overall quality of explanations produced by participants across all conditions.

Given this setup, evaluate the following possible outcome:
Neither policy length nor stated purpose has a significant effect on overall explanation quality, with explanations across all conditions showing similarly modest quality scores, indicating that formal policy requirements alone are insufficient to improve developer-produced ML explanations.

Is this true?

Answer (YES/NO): NO